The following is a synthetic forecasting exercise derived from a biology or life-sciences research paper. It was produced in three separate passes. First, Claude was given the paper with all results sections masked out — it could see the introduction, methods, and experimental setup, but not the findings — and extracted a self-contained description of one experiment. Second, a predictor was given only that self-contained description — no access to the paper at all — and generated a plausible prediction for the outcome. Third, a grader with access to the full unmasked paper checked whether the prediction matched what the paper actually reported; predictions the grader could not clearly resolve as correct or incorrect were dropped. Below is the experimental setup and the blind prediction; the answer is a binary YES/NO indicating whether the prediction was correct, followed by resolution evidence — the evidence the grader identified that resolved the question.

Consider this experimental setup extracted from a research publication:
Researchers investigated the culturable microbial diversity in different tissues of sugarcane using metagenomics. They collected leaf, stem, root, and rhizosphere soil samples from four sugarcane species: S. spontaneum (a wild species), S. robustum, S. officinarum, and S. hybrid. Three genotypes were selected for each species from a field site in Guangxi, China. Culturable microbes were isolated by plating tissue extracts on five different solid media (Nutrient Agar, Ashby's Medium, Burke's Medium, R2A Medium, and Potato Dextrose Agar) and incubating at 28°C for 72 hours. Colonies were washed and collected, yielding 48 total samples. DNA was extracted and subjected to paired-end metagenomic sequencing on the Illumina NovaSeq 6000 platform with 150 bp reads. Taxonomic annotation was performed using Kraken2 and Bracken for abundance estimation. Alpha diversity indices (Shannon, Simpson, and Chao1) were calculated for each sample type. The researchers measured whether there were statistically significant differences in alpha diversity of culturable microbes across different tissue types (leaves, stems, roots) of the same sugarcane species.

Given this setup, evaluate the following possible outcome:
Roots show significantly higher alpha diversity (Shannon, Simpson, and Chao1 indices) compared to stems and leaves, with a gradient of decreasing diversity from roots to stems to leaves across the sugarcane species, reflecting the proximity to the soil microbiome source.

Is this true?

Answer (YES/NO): NO